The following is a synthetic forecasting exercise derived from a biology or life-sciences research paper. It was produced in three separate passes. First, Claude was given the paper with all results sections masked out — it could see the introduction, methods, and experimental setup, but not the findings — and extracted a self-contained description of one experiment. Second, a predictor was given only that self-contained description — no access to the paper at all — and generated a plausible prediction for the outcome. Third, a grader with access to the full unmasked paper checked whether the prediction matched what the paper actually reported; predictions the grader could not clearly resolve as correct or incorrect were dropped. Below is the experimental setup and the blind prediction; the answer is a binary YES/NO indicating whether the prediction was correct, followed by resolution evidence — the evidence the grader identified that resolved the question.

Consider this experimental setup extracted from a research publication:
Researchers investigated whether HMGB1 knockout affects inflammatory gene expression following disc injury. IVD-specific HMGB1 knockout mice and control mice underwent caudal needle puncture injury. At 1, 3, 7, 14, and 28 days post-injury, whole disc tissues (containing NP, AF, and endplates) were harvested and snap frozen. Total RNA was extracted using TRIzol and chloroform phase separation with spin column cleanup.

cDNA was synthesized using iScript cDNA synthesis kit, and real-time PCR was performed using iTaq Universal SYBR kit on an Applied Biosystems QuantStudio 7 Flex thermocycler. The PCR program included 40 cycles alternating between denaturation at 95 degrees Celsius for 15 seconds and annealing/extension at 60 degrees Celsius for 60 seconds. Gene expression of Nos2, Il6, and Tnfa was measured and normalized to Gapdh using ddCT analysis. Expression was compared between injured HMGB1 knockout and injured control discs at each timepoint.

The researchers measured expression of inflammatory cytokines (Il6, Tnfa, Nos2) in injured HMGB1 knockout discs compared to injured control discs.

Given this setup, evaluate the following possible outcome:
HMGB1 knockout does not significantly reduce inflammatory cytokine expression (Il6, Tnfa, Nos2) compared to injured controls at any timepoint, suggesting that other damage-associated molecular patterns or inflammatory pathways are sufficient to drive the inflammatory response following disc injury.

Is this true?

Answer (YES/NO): YES